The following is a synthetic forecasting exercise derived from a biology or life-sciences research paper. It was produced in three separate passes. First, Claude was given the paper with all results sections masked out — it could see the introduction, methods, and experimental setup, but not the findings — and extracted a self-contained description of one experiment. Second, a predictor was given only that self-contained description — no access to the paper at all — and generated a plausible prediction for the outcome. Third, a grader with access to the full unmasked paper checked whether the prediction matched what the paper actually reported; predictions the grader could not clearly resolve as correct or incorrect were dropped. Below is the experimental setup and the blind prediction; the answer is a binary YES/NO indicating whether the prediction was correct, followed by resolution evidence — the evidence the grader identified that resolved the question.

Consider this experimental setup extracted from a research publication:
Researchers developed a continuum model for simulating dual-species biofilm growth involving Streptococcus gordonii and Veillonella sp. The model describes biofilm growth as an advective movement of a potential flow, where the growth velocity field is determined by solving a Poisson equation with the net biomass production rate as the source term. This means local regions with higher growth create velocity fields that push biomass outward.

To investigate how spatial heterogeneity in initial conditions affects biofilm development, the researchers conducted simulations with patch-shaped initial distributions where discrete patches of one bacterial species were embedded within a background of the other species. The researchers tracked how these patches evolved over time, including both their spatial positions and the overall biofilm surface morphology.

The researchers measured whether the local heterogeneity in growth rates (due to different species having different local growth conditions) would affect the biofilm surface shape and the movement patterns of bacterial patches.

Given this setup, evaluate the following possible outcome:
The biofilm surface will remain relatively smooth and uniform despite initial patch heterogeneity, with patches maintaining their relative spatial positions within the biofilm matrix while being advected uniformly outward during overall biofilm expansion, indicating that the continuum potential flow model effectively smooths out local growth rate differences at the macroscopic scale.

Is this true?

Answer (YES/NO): NO